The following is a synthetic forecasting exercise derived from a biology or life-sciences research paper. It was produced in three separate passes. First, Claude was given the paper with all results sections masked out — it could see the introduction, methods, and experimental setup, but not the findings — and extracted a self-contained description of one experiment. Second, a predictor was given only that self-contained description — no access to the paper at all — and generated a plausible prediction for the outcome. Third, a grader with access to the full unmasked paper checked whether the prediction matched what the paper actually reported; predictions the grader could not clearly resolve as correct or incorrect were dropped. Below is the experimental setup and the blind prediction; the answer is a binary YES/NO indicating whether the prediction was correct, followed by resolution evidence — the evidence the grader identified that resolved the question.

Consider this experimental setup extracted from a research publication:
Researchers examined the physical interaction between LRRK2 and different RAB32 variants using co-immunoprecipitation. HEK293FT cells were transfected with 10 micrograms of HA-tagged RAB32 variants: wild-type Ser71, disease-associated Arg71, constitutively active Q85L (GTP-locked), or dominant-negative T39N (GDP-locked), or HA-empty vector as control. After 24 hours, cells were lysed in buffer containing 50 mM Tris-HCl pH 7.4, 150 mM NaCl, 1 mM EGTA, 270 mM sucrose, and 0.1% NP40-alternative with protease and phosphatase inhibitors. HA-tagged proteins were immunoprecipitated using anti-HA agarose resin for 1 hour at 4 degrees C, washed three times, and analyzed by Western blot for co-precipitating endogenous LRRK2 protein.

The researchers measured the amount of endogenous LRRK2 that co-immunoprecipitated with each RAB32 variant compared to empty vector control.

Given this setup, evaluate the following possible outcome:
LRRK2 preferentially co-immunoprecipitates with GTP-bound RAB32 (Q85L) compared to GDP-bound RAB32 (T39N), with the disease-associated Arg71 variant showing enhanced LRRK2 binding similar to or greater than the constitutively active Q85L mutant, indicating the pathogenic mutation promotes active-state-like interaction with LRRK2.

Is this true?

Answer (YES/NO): YES